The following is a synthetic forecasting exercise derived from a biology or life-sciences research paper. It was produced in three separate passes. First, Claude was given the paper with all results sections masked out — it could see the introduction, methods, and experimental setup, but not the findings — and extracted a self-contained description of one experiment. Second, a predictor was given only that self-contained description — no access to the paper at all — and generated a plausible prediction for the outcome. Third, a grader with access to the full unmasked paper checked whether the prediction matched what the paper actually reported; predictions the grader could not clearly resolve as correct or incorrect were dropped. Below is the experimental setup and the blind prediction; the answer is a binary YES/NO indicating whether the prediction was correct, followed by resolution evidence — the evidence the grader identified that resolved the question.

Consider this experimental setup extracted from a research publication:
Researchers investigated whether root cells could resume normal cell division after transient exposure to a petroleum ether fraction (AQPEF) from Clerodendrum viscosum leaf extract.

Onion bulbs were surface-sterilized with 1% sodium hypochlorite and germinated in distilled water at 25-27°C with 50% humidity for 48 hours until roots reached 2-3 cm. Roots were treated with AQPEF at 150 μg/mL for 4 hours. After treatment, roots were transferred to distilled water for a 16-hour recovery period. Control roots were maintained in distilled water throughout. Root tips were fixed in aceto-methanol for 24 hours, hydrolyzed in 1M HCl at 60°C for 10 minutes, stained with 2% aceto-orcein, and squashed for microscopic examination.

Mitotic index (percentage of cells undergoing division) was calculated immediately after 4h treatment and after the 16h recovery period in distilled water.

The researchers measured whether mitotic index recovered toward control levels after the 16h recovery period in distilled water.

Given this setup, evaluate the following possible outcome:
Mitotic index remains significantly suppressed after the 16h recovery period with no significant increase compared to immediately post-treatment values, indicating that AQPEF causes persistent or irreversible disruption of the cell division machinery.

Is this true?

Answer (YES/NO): NO